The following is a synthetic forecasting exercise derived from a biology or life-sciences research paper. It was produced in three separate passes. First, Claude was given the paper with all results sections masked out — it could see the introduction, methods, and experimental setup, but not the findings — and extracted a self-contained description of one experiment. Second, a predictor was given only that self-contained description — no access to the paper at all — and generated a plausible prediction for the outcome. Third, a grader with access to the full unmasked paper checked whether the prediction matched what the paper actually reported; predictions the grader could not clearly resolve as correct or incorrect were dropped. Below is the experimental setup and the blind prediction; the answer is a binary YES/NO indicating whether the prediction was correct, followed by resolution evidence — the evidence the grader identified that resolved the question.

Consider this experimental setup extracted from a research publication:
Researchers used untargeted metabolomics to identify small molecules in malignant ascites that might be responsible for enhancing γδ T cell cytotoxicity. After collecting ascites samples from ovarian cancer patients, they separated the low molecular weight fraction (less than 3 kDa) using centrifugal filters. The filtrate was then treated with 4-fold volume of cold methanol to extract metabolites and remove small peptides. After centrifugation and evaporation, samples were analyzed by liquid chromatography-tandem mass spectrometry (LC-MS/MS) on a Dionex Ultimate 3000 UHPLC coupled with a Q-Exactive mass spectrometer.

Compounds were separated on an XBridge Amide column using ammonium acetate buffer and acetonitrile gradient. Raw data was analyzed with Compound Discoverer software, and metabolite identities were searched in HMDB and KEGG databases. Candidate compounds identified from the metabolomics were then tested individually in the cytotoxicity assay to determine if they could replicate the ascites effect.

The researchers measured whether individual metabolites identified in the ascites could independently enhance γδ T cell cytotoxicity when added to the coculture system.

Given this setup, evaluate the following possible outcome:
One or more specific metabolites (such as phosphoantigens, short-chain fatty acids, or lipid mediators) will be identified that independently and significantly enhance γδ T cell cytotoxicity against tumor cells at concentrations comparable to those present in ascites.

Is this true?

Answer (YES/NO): YES